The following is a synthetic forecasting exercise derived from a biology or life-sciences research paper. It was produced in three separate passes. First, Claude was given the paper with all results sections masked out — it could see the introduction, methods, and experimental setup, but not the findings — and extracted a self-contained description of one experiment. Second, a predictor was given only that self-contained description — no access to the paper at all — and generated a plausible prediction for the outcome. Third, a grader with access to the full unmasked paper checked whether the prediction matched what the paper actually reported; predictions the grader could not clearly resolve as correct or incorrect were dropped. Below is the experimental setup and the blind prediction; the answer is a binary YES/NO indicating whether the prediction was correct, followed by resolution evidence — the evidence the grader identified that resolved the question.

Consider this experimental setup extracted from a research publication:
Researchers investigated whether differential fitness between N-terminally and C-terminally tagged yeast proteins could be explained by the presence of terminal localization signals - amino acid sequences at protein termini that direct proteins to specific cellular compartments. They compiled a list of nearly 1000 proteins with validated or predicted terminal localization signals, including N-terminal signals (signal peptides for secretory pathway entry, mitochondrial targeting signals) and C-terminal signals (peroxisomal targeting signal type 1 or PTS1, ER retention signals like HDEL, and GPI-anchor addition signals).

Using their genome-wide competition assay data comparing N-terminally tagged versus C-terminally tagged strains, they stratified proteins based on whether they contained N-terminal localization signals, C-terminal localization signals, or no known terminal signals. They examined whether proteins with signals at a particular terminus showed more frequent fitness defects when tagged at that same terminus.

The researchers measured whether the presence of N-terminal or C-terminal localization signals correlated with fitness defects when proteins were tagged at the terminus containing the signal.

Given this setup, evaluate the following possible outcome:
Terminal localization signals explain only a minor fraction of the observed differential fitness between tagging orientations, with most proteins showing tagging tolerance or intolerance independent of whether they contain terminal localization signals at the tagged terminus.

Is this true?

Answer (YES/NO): YES